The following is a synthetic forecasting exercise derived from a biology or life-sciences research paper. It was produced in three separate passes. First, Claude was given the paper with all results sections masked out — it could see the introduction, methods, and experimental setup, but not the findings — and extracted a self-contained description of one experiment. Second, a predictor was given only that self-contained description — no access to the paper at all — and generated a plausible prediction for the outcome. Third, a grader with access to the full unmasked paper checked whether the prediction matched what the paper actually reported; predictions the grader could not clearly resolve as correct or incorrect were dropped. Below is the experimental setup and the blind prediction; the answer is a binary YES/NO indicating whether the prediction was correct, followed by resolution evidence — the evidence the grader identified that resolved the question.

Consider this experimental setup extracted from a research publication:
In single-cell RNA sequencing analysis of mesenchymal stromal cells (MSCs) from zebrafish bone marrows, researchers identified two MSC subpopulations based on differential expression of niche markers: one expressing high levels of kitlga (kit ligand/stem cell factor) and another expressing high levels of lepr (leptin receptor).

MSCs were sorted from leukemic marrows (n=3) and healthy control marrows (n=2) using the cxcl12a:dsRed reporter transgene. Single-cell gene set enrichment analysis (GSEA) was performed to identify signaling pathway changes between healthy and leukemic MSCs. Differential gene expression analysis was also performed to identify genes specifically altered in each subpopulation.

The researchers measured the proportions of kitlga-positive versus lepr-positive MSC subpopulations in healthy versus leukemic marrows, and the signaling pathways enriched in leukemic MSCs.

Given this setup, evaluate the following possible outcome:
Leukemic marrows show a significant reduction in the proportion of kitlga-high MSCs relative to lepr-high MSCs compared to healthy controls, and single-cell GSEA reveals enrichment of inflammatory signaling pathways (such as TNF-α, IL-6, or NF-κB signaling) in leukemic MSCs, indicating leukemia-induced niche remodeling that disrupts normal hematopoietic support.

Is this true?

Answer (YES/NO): YES